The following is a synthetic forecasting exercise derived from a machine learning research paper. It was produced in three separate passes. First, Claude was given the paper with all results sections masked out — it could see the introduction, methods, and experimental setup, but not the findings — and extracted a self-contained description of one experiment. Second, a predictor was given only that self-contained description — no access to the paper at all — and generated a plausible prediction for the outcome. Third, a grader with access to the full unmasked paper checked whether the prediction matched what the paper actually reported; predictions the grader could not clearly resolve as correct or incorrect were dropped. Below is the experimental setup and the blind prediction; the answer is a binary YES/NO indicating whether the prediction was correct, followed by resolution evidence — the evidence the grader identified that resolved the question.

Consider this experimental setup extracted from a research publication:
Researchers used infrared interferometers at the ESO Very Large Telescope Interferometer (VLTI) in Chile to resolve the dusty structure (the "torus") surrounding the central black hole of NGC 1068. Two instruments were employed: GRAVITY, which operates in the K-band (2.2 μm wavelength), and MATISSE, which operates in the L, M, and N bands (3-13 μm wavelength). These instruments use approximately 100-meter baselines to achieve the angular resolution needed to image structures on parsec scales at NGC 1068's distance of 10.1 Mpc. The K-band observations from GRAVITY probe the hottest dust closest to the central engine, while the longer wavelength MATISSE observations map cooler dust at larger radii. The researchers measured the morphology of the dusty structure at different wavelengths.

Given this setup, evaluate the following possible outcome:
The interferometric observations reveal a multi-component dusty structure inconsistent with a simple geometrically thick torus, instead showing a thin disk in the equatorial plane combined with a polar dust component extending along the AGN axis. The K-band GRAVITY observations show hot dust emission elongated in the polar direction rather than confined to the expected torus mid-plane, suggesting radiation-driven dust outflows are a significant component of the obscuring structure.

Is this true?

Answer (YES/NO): NO